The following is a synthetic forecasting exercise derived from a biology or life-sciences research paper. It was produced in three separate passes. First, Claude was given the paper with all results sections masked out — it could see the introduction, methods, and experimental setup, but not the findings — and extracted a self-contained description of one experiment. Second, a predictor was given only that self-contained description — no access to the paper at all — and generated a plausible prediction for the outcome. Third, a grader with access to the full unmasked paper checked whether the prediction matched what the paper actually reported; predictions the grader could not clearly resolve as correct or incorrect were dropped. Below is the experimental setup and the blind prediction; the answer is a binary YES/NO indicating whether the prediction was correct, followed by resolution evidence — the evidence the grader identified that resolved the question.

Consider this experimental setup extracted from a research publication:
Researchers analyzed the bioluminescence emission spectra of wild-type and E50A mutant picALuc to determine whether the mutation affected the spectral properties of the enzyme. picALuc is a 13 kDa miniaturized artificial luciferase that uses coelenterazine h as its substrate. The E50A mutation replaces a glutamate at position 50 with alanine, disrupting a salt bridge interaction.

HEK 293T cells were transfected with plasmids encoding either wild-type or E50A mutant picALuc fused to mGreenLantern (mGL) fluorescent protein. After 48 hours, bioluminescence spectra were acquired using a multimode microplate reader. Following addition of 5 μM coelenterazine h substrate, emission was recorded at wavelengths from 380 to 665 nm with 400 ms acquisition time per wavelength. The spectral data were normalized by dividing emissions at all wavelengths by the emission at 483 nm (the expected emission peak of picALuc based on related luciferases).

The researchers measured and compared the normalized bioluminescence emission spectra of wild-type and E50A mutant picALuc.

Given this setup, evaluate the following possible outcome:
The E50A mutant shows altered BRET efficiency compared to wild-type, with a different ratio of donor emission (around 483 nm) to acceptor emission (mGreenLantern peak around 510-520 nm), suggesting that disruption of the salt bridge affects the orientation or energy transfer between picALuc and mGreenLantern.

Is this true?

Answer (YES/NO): NO